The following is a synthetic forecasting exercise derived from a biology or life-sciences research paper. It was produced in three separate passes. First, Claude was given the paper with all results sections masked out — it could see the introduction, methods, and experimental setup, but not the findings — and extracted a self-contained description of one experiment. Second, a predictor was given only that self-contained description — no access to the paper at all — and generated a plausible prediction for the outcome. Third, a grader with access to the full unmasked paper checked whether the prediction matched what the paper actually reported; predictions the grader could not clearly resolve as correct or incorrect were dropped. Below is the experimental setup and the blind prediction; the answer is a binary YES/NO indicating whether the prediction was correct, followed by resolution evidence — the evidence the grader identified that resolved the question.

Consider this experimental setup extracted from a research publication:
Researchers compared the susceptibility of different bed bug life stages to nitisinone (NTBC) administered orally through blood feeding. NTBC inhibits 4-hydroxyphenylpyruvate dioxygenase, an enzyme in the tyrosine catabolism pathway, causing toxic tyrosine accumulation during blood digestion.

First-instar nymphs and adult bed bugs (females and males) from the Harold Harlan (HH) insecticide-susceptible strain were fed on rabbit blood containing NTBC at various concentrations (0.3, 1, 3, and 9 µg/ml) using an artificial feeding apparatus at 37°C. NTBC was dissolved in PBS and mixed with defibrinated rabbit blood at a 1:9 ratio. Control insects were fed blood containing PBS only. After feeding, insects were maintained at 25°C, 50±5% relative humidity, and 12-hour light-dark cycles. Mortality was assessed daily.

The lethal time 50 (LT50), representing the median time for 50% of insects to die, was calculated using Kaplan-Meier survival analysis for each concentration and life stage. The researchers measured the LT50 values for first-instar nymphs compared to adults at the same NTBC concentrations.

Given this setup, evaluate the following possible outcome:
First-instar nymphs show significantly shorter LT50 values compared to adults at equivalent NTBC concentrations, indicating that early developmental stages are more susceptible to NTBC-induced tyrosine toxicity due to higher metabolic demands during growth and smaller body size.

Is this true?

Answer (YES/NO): NO